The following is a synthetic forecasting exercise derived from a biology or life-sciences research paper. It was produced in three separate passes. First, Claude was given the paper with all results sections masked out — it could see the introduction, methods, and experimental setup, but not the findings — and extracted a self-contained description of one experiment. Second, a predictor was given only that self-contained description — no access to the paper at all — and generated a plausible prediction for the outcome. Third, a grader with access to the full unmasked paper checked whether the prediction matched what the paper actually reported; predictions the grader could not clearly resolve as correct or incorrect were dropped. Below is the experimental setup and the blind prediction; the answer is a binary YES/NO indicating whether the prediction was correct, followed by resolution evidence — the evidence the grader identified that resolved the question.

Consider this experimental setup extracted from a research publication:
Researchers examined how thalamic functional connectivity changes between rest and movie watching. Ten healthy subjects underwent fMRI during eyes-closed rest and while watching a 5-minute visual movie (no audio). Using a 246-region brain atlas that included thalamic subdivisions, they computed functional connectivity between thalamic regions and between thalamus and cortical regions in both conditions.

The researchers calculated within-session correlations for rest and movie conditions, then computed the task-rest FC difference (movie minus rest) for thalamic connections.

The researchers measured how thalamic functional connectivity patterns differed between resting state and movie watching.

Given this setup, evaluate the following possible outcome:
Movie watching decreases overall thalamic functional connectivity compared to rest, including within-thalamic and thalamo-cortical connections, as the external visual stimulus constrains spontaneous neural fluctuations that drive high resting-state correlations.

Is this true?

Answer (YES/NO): NO